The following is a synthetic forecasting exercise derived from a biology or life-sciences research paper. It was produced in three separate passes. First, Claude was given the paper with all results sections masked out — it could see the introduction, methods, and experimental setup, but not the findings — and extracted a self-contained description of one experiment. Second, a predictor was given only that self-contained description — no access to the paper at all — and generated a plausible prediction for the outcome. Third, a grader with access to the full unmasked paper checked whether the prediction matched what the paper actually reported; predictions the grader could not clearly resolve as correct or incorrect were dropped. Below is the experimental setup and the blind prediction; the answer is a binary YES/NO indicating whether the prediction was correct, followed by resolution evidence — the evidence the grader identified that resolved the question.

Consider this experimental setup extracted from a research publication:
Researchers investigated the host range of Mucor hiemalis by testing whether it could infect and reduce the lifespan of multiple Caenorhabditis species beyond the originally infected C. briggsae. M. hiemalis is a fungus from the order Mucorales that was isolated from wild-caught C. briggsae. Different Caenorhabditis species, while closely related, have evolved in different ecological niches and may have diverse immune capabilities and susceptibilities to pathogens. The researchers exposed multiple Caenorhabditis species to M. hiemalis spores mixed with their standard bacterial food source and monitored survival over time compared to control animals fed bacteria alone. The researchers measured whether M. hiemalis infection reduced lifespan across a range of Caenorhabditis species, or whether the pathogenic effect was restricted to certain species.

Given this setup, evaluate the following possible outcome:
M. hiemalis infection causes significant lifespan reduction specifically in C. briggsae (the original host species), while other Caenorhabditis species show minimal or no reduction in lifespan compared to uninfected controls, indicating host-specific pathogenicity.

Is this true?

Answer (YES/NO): NO